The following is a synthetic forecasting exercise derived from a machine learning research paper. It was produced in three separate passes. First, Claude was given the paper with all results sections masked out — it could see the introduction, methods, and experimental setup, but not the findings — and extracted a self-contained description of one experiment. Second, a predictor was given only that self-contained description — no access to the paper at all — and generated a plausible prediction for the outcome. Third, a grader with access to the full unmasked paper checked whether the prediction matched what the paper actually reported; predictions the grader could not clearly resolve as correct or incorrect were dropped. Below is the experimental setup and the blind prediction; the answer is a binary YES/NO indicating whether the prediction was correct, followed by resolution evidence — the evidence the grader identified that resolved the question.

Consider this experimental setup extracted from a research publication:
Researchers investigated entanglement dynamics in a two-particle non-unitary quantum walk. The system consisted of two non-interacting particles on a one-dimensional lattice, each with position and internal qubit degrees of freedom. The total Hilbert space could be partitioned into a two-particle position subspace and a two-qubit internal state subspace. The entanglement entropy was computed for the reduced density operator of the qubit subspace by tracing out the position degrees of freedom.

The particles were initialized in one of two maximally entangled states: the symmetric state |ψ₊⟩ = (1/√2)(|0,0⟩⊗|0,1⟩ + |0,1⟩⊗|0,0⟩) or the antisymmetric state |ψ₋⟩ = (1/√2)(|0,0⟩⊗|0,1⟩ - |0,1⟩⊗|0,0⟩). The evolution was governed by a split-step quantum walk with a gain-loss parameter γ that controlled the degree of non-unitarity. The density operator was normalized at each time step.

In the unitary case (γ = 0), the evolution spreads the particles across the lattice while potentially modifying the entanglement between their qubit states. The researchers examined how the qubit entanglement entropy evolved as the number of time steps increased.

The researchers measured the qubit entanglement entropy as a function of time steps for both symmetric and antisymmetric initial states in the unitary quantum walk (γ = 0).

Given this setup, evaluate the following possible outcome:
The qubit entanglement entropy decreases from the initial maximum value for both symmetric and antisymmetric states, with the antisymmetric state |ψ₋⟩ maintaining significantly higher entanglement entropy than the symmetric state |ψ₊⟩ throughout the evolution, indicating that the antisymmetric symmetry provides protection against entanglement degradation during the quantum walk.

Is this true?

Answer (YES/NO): NO